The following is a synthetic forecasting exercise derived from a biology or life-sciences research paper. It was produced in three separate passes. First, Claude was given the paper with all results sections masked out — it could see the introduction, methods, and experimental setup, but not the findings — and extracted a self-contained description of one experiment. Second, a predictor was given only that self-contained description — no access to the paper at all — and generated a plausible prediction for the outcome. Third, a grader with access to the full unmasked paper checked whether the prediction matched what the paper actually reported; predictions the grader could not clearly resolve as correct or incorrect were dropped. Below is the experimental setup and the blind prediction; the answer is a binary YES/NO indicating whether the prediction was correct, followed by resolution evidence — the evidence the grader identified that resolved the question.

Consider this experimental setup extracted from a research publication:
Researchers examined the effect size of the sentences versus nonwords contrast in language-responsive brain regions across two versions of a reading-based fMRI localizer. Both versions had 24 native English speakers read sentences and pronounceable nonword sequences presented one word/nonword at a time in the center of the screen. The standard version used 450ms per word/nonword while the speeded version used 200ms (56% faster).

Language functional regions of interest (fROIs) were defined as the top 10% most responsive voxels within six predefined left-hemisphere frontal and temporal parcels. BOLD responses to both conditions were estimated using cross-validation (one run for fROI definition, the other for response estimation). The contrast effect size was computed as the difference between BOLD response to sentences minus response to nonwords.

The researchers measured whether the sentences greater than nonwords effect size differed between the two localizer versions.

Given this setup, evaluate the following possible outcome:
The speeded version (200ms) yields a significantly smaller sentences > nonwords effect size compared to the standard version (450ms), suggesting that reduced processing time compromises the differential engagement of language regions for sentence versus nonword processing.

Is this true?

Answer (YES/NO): NO